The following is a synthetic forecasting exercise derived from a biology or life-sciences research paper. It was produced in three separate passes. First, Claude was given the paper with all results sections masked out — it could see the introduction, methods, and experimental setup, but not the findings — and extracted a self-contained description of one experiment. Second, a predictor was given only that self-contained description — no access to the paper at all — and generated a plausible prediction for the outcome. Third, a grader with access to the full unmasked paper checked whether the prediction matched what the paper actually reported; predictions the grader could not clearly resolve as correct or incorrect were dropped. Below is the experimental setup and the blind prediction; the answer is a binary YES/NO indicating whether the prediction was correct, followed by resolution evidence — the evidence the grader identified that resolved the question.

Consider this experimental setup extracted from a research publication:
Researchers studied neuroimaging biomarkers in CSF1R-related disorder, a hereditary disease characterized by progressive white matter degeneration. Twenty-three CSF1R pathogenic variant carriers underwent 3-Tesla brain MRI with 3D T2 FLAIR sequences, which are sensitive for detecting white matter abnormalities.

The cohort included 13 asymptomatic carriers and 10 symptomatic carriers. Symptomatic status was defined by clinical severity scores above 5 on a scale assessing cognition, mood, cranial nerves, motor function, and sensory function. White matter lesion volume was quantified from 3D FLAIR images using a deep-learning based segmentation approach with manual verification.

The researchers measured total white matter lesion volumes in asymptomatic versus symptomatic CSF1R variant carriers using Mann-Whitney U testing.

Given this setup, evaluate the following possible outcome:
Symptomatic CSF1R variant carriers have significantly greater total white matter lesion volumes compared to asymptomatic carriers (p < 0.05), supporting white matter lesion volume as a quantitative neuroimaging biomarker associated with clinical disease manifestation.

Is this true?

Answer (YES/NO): YES